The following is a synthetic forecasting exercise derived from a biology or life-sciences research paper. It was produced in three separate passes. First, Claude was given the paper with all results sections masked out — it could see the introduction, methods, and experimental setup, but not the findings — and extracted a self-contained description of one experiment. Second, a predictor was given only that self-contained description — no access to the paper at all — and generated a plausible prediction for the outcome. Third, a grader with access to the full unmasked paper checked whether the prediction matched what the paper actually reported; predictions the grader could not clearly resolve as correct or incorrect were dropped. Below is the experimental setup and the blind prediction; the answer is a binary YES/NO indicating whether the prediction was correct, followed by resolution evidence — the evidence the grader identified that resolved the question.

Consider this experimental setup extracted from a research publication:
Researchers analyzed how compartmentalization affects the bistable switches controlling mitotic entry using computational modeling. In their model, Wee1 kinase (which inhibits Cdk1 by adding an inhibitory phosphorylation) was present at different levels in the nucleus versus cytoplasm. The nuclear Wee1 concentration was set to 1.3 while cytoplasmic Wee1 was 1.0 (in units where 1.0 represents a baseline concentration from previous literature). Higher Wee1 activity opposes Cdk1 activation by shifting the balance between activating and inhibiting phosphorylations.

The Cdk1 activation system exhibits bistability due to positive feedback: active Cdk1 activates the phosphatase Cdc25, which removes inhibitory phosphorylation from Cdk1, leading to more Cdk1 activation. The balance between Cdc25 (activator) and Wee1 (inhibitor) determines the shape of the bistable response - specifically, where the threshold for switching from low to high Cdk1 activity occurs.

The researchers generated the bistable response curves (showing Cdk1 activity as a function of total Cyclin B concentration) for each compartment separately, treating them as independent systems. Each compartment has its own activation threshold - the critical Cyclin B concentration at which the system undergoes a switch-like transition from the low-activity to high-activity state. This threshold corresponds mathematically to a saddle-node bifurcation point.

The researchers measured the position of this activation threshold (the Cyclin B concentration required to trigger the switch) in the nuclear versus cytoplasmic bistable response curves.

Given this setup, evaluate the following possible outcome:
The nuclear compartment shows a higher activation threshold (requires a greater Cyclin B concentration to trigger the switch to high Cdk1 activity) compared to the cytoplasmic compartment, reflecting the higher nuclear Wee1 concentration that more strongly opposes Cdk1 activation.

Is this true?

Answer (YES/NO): YES